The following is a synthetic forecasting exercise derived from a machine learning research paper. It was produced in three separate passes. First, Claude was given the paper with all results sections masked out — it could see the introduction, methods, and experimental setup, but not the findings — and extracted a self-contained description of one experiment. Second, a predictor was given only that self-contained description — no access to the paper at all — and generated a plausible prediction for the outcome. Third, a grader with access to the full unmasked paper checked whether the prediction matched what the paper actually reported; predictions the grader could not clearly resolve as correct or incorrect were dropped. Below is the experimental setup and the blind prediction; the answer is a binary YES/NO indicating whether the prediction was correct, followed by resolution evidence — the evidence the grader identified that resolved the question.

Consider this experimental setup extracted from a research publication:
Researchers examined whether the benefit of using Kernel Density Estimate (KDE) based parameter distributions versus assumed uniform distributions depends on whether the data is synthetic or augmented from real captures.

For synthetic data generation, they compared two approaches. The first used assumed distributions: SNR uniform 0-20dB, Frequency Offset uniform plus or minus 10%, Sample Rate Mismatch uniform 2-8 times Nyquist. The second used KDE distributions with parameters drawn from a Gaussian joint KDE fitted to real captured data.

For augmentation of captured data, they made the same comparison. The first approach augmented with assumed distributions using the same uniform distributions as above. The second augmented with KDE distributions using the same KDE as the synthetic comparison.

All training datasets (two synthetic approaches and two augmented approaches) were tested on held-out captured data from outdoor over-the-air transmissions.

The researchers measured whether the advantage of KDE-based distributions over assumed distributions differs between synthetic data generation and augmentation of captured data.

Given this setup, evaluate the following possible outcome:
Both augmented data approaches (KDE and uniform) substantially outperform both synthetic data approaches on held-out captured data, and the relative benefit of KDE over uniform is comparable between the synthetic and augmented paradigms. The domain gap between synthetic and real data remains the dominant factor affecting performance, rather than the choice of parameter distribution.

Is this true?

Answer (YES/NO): NO